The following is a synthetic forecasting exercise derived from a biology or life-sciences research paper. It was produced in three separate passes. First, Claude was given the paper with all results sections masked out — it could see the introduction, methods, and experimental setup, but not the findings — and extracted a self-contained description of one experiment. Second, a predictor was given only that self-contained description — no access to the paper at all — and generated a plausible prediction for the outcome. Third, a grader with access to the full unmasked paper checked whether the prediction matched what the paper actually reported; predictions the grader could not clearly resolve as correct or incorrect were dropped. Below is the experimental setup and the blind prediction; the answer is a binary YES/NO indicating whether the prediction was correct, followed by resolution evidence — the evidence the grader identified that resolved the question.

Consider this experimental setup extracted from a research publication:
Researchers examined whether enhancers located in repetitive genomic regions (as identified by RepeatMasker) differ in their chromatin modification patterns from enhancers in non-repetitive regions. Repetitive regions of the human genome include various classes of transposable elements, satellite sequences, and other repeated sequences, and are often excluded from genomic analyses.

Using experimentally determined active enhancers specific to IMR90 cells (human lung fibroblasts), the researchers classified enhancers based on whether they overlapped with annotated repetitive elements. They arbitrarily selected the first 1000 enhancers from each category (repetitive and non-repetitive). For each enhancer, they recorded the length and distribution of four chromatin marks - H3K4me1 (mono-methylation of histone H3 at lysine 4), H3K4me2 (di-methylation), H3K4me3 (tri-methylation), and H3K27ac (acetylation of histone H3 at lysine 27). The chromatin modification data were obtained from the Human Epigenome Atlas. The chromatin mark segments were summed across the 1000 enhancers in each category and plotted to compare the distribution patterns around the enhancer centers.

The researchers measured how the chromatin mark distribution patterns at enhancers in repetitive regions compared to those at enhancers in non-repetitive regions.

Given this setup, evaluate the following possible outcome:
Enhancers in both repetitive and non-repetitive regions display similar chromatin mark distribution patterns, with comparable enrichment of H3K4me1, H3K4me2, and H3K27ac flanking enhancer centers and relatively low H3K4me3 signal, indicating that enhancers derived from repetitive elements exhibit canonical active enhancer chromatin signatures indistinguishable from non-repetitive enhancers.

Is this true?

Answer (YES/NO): NO